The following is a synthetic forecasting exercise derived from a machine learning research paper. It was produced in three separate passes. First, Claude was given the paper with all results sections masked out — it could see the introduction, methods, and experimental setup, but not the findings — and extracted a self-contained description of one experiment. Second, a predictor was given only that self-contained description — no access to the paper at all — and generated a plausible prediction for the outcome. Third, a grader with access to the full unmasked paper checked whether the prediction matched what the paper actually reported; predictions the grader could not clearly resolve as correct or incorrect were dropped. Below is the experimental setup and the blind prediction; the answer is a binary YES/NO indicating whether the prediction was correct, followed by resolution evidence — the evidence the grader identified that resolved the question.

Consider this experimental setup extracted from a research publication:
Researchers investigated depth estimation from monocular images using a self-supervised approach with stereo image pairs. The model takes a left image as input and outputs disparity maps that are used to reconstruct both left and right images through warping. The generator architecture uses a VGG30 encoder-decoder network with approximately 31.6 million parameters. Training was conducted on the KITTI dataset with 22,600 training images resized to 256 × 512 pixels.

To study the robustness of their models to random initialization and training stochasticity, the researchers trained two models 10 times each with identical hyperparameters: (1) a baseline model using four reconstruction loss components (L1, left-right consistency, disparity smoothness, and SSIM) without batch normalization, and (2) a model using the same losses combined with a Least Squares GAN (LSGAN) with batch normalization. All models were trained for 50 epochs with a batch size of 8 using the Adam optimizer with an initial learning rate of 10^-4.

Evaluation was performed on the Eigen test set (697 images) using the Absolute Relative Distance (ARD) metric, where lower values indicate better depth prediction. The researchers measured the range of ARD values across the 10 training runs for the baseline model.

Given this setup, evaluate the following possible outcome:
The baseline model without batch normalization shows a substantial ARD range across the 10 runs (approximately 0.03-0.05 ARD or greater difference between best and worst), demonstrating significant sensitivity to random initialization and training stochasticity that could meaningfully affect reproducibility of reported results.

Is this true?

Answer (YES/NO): NO